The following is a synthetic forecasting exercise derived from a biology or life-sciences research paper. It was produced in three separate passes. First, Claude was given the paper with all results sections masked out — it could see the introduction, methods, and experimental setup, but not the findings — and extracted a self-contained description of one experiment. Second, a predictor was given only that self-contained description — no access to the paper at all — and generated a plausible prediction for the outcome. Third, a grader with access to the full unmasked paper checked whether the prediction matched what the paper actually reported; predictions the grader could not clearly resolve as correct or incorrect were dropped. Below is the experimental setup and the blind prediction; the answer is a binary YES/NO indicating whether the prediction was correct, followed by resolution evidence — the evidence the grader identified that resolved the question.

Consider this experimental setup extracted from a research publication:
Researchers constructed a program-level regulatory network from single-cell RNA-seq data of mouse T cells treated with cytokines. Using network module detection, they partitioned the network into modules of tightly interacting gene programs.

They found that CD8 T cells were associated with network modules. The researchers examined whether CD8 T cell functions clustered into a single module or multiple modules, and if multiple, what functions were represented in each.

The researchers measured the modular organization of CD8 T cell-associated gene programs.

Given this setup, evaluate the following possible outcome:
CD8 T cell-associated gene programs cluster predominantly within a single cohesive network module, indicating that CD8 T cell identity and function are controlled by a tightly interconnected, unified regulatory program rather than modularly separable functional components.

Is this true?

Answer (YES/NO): NO